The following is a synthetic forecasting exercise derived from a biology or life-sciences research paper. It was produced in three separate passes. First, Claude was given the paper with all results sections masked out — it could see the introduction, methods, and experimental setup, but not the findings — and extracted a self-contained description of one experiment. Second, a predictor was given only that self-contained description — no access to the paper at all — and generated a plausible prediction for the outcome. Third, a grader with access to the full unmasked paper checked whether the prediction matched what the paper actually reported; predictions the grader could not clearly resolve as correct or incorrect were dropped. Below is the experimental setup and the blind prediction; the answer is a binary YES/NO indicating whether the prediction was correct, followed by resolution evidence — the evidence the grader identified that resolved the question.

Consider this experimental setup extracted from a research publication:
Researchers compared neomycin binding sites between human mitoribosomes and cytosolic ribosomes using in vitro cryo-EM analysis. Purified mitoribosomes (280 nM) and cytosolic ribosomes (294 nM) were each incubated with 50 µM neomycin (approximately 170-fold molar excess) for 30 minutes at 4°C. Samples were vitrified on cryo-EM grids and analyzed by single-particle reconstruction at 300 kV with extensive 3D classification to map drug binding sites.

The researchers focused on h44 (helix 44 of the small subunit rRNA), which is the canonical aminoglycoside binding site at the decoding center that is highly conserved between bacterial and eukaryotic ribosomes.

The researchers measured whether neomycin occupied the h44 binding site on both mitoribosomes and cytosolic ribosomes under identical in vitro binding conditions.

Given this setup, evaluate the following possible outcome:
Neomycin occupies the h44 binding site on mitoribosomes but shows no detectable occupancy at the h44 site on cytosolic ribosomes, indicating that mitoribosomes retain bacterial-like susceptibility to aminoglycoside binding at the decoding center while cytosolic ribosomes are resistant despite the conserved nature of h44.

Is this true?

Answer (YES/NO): NO